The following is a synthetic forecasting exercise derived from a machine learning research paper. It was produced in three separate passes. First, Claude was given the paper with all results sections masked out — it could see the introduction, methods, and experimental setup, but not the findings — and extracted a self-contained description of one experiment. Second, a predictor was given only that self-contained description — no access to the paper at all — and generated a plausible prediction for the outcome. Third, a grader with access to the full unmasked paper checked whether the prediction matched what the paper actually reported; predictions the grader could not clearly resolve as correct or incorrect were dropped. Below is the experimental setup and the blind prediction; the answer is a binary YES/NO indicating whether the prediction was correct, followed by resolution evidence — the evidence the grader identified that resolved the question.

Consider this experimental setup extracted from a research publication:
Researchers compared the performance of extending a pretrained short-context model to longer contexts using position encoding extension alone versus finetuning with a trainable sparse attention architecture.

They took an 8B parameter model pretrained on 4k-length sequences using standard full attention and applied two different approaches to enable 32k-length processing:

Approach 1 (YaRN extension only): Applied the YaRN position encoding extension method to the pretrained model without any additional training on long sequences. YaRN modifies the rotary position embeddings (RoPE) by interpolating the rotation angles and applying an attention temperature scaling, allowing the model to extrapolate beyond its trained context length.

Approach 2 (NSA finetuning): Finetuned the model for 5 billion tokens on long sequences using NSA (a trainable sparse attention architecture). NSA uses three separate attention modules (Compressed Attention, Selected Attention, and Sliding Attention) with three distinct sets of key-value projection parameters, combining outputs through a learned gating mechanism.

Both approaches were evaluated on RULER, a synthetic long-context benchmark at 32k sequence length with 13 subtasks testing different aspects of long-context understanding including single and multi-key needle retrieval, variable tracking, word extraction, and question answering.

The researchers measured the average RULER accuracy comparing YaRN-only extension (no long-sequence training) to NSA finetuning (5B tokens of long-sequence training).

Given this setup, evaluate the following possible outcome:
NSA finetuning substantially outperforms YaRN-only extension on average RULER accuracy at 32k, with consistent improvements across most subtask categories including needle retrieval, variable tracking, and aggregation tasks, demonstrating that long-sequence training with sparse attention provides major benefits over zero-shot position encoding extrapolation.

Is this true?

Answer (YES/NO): YES